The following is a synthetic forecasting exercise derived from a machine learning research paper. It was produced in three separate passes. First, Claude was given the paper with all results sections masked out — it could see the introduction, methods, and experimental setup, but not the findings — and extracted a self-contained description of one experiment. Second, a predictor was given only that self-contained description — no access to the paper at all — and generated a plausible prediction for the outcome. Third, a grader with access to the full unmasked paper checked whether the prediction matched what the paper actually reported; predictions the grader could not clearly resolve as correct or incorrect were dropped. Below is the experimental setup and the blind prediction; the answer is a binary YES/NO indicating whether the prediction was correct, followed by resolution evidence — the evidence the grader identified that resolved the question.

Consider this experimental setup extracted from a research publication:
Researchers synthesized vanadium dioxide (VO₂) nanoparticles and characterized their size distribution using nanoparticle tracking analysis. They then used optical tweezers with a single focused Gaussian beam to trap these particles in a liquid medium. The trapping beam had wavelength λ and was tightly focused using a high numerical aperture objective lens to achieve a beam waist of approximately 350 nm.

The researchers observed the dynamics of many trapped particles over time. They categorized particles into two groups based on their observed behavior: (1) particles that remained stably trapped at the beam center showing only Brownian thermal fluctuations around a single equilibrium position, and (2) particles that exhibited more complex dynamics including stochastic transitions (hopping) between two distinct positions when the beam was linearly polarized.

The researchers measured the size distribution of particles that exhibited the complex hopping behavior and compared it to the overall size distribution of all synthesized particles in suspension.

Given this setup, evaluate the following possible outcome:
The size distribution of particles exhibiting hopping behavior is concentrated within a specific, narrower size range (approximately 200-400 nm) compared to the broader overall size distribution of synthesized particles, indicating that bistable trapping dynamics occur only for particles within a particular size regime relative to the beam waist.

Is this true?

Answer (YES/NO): NO